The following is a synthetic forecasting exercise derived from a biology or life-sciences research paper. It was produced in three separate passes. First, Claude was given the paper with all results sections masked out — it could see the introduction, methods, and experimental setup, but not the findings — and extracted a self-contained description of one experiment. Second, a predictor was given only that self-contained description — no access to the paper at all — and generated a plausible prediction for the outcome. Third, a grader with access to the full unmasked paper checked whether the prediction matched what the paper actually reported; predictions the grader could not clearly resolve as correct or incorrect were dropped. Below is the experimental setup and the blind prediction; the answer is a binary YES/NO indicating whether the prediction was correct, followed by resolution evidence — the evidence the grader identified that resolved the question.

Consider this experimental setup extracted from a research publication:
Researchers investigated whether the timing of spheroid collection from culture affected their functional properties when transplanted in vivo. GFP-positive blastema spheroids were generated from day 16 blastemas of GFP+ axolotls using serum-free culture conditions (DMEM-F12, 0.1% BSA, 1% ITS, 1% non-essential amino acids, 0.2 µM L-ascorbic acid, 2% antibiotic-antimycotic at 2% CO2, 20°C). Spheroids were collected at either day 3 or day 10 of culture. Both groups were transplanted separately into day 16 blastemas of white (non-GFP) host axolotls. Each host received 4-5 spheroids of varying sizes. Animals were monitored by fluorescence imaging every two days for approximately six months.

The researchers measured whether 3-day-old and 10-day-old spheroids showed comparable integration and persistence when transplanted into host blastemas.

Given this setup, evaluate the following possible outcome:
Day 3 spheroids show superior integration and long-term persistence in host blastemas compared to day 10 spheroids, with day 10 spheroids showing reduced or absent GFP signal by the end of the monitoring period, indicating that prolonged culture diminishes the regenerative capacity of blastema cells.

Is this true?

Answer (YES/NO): NO